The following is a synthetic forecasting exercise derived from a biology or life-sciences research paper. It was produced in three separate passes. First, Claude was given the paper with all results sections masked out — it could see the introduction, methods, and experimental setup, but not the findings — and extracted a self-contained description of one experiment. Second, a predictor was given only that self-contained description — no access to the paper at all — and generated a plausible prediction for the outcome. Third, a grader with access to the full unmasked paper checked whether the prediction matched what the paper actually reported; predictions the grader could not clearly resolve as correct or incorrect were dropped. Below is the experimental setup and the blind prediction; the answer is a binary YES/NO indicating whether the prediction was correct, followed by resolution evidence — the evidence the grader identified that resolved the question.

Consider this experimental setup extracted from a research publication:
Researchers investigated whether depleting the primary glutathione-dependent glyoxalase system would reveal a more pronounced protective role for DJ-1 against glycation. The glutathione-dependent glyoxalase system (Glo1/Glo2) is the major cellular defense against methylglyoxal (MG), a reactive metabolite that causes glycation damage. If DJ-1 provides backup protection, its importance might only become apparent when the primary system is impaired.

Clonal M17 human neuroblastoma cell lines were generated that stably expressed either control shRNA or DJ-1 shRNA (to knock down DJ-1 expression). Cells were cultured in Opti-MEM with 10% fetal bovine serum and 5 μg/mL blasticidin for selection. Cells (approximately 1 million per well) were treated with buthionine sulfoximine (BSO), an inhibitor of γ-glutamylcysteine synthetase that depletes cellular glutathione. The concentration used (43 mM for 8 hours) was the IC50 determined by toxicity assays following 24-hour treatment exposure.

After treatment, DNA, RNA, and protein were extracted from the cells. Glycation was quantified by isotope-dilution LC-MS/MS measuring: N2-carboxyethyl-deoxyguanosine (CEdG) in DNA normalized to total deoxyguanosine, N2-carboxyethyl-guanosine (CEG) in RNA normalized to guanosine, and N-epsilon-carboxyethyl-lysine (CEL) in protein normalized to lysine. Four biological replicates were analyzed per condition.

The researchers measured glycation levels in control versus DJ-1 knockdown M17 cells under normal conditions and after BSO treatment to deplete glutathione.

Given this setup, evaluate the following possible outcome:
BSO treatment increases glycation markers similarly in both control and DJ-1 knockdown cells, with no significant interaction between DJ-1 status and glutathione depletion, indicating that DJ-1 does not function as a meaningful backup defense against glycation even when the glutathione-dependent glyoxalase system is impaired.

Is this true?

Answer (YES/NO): NO